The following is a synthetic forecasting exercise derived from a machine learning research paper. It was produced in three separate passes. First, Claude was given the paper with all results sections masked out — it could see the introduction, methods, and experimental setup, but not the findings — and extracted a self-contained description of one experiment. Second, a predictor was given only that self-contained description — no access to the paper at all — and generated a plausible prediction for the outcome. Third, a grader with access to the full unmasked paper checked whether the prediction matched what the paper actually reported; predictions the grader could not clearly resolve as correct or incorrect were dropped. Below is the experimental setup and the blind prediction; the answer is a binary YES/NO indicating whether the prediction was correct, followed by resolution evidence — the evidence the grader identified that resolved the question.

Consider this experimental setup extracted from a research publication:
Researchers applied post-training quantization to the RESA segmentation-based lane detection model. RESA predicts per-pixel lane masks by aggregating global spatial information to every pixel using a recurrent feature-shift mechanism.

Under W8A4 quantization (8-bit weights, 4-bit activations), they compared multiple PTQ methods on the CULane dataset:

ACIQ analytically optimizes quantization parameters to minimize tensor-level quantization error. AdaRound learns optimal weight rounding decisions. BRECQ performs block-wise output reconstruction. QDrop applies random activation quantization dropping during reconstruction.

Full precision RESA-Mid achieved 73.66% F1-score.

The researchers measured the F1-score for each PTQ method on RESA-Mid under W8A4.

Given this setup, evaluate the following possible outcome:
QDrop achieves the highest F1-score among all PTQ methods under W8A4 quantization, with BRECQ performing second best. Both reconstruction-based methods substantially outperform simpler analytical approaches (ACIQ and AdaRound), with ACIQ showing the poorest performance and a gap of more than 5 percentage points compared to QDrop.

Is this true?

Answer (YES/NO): NO